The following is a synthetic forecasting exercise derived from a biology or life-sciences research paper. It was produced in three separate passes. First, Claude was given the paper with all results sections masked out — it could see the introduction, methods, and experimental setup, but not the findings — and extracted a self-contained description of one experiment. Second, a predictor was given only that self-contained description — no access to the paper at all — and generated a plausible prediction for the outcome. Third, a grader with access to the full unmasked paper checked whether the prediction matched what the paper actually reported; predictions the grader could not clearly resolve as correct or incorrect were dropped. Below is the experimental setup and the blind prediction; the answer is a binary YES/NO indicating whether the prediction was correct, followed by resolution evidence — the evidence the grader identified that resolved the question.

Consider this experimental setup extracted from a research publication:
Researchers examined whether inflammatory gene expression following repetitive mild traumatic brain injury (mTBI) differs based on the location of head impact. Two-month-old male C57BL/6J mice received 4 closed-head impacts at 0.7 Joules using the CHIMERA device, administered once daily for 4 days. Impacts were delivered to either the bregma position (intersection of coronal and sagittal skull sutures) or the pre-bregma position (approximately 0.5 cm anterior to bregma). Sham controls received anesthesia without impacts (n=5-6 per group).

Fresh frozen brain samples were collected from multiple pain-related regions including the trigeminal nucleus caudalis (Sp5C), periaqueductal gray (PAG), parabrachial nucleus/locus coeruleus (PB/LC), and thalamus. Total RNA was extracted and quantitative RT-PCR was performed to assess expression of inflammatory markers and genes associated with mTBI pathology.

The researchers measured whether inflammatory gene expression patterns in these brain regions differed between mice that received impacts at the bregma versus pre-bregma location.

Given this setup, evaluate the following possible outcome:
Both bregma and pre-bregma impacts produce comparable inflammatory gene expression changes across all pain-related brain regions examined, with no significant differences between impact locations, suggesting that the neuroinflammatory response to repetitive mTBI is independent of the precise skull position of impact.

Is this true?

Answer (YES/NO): NO